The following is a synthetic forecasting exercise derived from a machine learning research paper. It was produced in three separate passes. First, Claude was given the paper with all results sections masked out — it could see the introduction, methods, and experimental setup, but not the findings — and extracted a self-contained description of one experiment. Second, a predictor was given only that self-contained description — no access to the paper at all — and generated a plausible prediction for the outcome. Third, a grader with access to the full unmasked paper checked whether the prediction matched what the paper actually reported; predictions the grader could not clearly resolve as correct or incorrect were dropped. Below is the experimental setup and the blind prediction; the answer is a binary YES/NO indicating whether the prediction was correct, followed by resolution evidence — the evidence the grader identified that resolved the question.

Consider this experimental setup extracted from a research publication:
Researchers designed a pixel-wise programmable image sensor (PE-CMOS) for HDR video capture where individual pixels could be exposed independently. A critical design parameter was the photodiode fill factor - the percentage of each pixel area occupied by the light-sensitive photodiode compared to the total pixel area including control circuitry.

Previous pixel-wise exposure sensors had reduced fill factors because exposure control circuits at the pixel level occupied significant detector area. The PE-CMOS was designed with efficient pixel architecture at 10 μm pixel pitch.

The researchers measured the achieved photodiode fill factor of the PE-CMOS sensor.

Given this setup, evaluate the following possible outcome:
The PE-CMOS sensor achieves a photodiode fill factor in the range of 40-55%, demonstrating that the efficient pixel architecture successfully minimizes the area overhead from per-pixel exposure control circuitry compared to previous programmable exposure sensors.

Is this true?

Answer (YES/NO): NO